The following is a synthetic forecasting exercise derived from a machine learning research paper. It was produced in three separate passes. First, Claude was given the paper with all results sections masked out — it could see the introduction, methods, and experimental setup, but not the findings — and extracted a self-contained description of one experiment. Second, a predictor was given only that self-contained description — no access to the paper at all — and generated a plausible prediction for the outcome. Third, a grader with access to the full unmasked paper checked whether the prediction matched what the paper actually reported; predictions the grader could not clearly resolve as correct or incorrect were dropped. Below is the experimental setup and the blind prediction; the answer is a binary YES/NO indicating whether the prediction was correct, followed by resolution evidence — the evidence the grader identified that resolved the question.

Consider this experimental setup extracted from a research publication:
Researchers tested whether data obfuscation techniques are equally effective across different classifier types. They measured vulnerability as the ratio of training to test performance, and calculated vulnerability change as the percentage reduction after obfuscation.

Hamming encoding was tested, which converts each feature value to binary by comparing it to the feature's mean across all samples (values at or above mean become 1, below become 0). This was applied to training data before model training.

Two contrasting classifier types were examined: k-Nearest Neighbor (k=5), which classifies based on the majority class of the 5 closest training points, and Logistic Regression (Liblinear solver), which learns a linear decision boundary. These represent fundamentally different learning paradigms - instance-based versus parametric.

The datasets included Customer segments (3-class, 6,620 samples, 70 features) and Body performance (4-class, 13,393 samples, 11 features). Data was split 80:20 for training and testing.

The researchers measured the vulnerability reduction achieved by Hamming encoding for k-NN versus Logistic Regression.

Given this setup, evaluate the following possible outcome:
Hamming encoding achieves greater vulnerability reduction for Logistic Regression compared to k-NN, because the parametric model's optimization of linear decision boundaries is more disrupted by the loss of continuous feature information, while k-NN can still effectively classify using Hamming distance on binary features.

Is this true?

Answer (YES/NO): NO